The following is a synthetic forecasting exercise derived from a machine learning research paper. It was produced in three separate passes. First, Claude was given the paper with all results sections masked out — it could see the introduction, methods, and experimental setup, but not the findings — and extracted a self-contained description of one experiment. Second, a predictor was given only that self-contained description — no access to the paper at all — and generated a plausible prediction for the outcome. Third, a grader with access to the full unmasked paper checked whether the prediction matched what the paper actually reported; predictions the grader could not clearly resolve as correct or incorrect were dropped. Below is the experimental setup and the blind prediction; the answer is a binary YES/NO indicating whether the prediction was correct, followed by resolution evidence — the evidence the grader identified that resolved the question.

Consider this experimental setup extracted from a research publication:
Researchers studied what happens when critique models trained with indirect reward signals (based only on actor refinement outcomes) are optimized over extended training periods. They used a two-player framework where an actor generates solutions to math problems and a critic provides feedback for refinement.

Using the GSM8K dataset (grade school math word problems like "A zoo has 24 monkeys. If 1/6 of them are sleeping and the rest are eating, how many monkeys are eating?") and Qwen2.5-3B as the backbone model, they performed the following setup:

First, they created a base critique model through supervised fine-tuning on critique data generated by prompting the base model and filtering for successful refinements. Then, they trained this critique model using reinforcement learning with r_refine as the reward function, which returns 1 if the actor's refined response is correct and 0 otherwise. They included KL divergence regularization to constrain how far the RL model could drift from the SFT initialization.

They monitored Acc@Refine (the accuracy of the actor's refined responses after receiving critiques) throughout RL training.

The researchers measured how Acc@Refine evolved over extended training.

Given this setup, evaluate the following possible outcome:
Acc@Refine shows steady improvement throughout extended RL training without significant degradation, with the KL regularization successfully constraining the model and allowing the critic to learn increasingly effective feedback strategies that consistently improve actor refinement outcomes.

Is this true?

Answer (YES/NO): NO